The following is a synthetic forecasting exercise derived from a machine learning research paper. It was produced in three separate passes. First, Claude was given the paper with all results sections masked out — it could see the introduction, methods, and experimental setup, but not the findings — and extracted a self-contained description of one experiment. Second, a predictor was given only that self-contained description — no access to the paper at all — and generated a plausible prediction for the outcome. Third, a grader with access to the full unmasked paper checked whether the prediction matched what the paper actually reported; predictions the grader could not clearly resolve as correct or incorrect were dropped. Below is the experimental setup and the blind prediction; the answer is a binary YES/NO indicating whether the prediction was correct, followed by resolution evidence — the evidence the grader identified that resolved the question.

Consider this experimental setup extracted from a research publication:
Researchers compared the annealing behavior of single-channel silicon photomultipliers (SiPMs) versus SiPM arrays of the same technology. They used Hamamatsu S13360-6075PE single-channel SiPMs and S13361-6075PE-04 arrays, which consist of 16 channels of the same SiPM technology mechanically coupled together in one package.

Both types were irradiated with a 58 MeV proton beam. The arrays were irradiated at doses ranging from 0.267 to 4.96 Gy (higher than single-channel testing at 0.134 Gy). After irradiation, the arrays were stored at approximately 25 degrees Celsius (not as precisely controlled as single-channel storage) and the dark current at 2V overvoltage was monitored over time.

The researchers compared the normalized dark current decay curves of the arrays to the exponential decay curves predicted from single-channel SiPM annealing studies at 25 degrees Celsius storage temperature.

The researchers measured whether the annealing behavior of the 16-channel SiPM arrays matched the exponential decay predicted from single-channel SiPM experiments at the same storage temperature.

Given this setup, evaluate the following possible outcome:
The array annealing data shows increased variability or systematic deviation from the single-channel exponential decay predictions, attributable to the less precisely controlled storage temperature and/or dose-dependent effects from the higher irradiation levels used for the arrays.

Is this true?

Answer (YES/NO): NO